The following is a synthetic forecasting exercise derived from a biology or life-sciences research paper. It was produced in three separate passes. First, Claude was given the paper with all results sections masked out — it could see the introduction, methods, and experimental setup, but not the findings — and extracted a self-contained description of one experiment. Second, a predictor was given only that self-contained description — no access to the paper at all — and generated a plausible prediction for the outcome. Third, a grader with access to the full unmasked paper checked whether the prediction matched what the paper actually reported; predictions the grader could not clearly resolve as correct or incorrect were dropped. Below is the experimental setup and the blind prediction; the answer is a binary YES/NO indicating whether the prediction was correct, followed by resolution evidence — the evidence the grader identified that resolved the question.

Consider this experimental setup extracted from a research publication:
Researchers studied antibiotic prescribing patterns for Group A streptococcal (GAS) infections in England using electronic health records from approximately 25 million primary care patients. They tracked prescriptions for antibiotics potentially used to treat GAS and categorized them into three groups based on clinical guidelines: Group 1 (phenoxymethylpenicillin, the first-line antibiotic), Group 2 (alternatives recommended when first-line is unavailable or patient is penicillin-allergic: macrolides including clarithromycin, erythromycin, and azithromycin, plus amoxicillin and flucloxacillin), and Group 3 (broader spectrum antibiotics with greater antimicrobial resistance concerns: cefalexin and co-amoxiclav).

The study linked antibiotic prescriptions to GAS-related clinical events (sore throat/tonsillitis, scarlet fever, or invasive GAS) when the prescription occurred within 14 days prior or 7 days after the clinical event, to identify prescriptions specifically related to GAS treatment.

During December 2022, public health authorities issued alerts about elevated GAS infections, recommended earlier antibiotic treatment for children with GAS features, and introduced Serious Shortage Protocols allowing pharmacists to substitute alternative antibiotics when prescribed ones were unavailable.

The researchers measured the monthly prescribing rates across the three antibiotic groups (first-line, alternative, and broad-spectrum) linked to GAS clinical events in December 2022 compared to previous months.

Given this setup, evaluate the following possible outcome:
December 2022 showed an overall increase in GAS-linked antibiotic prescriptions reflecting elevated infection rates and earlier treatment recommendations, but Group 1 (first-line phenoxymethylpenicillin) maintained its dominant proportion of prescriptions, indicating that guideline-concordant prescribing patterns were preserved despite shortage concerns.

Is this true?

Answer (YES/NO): NO